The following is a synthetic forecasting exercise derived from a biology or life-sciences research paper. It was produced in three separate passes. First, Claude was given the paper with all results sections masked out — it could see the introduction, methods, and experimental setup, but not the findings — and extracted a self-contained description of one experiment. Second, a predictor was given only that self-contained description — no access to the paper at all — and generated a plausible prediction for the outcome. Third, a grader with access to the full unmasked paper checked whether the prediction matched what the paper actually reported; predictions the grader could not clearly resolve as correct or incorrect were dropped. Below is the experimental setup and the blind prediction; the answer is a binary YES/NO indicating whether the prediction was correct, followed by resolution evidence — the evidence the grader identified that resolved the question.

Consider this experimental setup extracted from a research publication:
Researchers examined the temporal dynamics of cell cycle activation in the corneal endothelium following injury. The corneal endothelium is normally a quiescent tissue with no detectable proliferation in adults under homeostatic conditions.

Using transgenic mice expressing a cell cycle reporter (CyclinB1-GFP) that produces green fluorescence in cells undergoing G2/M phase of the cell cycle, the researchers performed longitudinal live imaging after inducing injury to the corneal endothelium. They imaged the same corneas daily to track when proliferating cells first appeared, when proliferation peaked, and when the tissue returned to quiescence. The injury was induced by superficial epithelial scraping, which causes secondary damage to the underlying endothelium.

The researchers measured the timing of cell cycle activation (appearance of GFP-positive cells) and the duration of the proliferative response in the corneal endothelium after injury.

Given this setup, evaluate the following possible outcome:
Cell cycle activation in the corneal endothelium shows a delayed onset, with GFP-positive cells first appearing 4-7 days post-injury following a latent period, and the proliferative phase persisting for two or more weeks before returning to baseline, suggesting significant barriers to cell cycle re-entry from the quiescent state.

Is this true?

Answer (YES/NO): NO